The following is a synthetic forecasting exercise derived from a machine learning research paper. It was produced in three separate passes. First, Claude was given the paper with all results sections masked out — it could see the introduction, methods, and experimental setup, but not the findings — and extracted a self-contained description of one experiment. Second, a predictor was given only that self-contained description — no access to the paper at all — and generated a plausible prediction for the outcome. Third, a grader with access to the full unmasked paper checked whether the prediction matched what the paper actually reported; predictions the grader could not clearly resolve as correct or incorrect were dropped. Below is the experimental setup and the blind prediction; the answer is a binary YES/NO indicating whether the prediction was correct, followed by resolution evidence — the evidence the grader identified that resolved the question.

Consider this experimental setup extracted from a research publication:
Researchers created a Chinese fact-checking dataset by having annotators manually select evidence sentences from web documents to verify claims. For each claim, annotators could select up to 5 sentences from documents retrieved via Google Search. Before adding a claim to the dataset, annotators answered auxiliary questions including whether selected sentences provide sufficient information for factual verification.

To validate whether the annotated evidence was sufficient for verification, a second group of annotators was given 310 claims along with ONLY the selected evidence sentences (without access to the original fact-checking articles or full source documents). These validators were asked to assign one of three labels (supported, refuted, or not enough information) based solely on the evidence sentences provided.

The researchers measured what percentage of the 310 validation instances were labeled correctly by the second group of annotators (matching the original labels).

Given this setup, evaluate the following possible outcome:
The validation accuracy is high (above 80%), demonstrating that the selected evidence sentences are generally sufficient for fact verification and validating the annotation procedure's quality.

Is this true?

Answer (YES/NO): YES